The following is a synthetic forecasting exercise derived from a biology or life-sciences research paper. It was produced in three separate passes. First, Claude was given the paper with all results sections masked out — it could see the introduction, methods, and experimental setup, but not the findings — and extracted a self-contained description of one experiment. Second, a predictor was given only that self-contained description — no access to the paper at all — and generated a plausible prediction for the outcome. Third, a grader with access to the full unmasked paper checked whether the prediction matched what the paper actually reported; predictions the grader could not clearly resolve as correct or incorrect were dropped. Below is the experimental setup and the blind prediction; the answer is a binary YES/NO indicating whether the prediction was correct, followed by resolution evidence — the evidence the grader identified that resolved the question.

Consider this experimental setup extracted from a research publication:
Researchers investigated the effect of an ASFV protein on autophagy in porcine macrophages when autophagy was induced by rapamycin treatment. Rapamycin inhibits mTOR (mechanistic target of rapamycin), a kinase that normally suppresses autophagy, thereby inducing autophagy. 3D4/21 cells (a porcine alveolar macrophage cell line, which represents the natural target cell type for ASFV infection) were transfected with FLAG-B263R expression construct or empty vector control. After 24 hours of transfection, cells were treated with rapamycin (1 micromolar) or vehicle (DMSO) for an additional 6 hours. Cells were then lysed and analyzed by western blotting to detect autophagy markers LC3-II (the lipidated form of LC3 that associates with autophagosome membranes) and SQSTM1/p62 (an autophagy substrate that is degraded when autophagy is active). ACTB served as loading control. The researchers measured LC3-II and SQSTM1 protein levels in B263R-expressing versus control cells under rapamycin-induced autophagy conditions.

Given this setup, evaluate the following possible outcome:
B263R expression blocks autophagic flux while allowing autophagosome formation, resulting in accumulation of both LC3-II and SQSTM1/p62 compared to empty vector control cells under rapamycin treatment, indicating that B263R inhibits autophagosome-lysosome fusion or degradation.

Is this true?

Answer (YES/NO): NO